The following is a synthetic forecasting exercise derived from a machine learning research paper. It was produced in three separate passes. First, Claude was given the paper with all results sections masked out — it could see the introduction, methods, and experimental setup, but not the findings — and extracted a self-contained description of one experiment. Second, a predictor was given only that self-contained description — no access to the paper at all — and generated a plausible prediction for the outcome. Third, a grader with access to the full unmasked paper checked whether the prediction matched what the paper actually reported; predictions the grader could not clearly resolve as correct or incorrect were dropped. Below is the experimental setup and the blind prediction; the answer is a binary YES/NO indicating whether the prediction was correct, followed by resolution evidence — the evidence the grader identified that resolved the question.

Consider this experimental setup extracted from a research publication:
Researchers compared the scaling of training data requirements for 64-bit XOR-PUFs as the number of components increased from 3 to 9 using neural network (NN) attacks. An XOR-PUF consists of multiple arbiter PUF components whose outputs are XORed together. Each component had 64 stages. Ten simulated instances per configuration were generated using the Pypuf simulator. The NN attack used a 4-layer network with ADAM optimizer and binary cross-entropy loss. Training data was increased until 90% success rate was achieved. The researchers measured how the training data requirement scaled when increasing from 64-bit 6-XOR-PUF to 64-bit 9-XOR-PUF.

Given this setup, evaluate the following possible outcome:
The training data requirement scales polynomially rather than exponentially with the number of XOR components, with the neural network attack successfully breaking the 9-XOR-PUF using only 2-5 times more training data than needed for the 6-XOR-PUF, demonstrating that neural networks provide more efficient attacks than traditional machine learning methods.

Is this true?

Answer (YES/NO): NO